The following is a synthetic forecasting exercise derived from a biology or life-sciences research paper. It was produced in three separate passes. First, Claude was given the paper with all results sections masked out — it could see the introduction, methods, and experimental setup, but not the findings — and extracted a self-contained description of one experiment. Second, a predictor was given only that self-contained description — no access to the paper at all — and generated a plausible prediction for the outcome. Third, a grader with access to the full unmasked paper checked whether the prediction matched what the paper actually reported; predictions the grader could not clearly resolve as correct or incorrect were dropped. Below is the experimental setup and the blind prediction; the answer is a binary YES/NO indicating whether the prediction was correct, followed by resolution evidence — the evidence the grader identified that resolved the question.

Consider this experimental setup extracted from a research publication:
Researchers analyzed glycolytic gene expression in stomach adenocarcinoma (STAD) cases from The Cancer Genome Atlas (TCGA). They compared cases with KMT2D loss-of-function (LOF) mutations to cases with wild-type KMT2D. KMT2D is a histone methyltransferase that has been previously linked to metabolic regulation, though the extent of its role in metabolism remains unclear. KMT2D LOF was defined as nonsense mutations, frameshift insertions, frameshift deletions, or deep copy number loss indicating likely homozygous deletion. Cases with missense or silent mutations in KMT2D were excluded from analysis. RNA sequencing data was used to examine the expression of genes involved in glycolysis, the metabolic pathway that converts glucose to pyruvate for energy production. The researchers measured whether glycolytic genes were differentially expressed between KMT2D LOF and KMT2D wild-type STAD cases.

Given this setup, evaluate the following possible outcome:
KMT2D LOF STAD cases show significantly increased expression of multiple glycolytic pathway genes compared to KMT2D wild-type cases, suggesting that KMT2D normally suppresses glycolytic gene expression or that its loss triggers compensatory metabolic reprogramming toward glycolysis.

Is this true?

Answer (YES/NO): YES